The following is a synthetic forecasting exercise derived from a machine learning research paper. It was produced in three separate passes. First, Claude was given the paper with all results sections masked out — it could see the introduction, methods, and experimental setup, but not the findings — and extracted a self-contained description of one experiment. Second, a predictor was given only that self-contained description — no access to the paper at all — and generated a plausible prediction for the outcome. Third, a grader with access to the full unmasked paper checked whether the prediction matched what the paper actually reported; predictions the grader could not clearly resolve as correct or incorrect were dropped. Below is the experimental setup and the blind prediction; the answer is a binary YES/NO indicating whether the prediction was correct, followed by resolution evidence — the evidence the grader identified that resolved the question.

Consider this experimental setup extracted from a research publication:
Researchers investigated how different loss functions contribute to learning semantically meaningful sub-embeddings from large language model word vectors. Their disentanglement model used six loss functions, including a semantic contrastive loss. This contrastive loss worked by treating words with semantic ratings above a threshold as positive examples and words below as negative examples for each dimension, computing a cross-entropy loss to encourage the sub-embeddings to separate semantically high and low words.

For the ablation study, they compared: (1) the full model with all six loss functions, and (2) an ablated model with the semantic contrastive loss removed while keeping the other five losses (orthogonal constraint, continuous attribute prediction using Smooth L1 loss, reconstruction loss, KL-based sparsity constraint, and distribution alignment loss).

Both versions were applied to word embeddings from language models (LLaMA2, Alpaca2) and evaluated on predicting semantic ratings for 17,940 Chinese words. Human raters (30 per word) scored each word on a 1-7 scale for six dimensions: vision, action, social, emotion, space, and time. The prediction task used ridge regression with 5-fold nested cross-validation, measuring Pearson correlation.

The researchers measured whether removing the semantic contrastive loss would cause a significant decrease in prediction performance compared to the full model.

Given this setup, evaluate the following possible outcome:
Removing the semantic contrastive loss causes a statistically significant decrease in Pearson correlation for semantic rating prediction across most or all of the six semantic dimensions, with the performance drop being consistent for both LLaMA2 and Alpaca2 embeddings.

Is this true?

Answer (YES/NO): NO